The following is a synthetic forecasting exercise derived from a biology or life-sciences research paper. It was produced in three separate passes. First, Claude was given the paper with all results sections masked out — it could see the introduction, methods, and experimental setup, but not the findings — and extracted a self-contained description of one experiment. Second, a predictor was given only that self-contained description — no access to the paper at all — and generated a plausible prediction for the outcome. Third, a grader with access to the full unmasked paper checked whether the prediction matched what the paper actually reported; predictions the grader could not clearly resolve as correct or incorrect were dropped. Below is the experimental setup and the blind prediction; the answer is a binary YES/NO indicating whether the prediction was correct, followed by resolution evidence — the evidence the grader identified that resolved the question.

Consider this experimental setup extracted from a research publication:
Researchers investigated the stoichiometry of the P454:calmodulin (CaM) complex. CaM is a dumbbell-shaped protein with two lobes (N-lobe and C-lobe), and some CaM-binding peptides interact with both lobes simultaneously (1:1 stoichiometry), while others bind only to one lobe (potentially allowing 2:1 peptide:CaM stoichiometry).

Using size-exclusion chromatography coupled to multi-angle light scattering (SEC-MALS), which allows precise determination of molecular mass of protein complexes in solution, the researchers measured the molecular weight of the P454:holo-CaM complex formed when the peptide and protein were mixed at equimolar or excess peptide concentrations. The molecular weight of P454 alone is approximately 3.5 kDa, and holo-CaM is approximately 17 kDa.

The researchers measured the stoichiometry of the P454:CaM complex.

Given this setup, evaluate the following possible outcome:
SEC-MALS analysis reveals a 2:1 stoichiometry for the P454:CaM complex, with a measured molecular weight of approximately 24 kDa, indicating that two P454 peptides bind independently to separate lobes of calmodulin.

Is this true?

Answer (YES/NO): NO